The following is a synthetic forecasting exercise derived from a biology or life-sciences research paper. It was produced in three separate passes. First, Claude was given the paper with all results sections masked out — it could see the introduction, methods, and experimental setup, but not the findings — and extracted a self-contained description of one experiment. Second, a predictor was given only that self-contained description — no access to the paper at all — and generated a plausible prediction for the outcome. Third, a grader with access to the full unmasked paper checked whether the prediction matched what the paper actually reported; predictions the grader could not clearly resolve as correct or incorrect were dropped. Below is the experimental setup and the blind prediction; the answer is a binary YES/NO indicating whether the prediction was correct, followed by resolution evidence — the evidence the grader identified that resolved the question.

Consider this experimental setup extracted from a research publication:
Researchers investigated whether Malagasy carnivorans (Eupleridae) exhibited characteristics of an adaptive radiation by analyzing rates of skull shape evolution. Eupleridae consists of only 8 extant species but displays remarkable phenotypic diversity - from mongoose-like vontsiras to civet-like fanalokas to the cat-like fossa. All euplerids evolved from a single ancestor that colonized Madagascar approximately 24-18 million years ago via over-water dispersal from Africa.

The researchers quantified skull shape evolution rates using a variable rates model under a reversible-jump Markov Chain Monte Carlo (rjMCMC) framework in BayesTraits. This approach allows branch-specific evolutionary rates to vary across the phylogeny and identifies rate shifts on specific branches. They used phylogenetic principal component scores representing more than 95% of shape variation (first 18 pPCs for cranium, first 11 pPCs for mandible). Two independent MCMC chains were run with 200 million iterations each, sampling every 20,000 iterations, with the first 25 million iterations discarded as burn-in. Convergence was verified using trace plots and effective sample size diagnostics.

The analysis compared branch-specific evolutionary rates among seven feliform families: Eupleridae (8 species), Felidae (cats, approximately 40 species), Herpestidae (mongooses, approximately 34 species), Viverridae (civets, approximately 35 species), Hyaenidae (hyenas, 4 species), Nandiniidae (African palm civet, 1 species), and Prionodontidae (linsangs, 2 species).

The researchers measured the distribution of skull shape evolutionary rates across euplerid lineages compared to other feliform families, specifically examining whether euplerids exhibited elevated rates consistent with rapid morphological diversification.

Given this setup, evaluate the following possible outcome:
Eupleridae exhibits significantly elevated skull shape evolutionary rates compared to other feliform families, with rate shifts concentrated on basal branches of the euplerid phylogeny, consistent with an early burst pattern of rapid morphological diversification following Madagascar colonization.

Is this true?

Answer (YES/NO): NO